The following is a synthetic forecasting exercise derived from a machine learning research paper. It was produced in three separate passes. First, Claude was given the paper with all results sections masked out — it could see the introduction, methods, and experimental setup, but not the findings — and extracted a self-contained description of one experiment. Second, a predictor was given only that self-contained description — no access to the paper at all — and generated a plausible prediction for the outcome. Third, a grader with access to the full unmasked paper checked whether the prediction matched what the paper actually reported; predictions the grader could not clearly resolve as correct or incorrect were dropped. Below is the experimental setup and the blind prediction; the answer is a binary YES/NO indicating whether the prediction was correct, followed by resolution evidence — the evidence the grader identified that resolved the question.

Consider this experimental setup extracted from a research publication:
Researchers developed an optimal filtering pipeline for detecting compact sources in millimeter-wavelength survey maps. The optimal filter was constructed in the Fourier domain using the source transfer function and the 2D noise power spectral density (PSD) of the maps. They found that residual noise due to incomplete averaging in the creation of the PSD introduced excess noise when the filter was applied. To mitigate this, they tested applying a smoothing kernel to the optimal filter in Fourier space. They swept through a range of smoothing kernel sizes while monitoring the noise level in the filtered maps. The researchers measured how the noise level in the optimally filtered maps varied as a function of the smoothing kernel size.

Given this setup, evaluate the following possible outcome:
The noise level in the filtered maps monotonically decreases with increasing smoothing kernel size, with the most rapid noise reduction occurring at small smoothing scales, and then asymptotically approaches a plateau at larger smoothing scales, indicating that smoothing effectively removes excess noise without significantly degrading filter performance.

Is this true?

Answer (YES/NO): NO